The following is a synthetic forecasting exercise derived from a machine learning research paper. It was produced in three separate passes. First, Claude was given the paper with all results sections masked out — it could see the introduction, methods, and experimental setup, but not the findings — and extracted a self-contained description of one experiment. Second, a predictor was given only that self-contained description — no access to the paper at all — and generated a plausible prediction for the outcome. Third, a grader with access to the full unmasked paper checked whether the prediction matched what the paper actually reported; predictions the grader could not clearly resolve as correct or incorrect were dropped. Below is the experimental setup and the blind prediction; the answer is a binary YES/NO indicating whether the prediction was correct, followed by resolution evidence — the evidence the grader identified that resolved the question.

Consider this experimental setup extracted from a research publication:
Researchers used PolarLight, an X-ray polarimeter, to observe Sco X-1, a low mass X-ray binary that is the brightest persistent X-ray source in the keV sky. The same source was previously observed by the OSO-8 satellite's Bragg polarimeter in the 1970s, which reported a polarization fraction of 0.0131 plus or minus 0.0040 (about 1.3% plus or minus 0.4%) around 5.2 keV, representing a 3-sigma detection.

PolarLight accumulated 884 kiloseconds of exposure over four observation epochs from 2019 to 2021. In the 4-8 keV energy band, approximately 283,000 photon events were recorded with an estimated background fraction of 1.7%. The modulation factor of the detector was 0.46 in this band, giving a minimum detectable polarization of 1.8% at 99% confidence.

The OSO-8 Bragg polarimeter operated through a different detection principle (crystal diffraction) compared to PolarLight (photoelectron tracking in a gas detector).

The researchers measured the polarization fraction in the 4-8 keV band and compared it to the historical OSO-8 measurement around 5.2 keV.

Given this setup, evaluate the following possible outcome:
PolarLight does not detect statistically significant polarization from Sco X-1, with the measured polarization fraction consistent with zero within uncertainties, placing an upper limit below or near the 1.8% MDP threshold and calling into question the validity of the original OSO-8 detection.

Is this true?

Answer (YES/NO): NO